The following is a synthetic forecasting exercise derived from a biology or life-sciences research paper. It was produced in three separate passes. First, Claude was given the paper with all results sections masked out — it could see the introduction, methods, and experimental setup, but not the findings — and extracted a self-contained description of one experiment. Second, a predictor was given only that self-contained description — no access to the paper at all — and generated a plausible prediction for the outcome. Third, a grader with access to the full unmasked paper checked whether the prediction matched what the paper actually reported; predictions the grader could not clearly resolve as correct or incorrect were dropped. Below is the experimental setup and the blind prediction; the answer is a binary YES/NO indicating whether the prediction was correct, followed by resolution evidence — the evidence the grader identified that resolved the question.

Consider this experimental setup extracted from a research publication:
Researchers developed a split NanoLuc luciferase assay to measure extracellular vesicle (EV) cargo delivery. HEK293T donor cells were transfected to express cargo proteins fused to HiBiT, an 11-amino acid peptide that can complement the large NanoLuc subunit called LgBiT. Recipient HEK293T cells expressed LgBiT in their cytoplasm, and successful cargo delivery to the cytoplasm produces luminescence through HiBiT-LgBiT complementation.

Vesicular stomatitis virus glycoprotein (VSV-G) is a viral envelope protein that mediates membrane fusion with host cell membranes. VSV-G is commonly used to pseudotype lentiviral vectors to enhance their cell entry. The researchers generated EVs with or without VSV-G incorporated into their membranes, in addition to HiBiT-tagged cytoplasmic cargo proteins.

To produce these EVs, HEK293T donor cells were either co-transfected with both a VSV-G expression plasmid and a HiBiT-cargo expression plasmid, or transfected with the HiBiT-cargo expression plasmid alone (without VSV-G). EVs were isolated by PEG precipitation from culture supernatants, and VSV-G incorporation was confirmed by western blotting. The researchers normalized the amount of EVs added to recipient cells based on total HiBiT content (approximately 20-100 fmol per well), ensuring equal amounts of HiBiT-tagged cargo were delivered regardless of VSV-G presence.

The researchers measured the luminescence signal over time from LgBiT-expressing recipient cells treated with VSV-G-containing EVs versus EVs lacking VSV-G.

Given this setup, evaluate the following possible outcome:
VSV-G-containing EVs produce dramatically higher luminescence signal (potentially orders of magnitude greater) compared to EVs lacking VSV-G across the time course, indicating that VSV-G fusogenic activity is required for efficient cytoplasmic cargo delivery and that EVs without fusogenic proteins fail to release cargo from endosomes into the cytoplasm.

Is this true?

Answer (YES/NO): YES